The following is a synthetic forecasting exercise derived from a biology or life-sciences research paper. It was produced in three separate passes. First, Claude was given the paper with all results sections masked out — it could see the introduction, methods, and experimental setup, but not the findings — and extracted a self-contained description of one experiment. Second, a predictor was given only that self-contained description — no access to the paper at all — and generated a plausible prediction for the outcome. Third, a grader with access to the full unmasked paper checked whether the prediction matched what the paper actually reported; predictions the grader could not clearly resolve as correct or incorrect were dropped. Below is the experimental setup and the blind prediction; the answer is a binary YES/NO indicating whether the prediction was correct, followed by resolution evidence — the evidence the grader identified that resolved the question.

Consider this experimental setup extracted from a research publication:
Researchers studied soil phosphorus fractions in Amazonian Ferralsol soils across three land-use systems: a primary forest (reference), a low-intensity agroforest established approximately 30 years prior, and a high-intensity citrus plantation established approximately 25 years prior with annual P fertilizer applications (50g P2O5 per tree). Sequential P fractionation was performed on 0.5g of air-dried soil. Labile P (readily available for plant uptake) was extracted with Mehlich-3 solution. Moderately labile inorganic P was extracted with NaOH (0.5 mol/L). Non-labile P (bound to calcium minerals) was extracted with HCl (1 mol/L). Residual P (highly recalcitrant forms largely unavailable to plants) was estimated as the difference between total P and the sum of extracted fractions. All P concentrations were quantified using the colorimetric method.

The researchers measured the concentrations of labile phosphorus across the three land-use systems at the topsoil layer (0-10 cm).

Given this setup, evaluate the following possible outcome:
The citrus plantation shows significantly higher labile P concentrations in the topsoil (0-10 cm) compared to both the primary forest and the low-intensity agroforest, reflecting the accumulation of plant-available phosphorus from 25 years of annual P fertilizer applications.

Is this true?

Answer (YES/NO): YES